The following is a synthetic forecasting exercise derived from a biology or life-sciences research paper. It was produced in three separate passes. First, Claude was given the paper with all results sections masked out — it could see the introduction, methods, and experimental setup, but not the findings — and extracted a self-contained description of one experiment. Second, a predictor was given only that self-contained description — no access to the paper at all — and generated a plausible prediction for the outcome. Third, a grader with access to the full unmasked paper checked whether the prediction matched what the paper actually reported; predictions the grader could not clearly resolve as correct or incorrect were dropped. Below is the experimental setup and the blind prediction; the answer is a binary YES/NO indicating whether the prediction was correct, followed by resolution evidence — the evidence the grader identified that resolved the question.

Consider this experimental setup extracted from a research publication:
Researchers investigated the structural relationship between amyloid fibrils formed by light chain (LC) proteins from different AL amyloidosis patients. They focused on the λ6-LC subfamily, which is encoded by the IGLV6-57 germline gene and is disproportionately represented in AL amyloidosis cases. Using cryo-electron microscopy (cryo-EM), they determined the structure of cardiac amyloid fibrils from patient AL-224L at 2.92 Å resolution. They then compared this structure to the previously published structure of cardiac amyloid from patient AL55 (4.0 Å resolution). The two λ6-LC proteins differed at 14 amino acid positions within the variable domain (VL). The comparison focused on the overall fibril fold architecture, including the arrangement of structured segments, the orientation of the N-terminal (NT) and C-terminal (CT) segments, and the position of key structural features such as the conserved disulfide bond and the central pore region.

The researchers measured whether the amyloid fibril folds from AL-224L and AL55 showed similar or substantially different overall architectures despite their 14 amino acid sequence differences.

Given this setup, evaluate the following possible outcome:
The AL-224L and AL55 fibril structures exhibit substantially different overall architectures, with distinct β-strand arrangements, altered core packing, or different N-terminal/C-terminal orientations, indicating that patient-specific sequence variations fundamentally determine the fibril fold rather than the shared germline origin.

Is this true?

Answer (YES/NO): NO